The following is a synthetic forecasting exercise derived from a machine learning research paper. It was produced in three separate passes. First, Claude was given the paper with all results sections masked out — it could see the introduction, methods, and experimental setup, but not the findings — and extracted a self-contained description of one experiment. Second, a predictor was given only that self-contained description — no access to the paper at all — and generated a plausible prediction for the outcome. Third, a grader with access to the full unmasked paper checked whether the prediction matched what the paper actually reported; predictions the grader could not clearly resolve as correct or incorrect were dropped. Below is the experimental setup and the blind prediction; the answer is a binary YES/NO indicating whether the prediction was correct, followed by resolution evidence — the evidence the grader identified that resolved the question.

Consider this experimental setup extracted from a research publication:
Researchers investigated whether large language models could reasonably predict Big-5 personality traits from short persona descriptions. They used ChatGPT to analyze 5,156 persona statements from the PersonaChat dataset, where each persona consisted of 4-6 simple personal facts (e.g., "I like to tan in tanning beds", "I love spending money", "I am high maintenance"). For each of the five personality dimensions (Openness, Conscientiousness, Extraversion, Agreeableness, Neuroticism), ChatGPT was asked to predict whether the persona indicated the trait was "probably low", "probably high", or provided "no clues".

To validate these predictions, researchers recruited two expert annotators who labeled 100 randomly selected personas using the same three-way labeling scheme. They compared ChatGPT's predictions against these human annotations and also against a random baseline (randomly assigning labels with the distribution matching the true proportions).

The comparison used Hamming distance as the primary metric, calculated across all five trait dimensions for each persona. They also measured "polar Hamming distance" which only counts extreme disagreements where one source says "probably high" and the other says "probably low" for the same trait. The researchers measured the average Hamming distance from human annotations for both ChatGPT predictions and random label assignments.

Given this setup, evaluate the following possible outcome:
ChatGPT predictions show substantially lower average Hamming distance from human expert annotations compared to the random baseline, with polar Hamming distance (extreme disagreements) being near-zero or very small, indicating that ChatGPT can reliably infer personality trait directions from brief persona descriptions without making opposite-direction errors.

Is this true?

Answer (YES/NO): YES